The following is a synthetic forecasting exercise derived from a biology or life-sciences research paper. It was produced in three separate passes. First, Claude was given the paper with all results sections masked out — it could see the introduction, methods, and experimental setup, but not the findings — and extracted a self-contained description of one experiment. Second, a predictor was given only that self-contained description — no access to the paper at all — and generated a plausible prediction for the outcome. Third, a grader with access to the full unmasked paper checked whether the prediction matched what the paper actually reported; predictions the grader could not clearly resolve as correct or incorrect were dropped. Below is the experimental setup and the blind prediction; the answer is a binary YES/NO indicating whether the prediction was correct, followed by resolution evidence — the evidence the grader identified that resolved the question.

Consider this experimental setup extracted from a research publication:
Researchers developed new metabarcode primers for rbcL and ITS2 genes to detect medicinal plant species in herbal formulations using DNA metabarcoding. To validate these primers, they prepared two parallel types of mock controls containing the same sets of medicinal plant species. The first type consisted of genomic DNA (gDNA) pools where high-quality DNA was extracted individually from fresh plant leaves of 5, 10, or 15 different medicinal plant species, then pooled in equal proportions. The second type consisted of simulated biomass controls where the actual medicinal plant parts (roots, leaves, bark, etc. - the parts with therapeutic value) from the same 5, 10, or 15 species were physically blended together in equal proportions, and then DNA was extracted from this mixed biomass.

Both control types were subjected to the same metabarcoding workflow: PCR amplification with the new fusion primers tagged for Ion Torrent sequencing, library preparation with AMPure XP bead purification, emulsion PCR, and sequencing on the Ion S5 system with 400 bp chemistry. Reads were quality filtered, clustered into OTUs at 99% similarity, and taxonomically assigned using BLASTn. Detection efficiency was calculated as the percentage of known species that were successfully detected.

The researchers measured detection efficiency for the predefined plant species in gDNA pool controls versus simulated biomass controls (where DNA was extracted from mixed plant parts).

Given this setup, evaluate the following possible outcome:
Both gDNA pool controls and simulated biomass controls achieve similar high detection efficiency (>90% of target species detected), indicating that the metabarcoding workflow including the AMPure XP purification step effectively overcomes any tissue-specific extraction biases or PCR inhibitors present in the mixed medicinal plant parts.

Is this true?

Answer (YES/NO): NO